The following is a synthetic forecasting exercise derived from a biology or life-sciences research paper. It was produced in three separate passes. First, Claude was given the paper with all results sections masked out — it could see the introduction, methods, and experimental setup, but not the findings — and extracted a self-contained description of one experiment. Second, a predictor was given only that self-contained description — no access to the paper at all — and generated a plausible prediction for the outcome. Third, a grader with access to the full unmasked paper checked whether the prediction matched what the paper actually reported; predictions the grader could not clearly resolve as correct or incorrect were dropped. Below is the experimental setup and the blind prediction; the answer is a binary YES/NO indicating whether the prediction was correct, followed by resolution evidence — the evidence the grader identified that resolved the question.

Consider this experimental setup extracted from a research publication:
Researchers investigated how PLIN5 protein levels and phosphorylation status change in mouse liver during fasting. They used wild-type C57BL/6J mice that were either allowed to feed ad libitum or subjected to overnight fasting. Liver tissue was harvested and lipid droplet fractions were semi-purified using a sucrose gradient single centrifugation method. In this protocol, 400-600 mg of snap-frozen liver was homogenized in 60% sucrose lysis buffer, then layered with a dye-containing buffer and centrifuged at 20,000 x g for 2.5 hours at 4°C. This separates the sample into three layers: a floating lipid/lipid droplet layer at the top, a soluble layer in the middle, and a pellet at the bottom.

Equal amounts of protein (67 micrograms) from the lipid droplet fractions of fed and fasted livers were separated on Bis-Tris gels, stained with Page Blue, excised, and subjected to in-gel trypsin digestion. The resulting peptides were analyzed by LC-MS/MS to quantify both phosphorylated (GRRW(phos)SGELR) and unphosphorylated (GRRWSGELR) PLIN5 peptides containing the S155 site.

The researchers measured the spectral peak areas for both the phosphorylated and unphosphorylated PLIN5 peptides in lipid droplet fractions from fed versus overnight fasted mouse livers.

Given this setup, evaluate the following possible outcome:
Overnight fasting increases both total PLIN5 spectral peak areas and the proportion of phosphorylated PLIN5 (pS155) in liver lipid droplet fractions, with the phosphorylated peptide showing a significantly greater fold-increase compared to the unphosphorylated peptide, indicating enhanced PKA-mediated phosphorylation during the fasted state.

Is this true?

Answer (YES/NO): YES